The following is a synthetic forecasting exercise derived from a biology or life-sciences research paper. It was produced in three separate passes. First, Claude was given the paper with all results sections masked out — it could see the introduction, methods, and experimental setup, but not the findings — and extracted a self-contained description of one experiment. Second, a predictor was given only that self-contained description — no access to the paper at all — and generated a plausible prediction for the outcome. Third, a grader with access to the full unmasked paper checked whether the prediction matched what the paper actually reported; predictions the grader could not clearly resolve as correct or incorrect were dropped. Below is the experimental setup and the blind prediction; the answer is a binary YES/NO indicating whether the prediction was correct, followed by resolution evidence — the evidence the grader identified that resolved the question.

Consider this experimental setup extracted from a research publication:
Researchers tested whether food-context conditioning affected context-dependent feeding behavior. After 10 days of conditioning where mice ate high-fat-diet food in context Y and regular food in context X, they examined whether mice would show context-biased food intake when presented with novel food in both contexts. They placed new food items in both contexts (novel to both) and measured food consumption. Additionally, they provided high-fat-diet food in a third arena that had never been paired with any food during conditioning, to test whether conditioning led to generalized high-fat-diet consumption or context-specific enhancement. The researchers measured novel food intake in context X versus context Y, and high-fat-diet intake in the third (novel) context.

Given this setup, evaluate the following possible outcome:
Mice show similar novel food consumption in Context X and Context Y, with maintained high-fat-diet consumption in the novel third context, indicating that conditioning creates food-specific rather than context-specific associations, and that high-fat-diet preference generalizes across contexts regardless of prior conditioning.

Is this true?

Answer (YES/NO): NO